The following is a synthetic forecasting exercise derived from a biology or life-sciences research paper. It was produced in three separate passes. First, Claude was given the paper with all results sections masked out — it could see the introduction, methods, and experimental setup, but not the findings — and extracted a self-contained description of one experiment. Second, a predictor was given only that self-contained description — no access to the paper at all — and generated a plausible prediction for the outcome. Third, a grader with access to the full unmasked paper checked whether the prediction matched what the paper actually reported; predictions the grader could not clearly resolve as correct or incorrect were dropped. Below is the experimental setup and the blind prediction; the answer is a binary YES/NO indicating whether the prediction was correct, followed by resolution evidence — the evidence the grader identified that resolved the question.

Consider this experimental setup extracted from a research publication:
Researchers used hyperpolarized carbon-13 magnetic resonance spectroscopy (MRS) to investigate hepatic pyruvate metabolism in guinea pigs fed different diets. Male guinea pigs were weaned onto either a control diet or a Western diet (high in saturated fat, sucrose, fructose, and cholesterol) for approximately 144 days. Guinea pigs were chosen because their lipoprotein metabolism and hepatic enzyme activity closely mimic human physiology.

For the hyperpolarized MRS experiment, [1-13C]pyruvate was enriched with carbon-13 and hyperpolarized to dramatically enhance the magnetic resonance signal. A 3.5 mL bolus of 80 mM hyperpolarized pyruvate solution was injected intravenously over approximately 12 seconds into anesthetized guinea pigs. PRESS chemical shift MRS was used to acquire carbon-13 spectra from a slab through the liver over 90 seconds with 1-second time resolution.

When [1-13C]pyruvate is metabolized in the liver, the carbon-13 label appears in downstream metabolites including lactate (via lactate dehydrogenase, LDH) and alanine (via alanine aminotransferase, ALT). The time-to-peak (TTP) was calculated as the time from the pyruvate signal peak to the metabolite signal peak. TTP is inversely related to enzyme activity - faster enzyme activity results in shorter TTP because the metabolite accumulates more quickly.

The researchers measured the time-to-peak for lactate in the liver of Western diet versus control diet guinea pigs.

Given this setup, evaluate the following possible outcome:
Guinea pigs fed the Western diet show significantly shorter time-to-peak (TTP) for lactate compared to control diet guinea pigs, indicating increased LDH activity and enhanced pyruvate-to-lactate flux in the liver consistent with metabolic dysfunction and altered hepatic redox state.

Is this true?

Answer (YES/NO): YES